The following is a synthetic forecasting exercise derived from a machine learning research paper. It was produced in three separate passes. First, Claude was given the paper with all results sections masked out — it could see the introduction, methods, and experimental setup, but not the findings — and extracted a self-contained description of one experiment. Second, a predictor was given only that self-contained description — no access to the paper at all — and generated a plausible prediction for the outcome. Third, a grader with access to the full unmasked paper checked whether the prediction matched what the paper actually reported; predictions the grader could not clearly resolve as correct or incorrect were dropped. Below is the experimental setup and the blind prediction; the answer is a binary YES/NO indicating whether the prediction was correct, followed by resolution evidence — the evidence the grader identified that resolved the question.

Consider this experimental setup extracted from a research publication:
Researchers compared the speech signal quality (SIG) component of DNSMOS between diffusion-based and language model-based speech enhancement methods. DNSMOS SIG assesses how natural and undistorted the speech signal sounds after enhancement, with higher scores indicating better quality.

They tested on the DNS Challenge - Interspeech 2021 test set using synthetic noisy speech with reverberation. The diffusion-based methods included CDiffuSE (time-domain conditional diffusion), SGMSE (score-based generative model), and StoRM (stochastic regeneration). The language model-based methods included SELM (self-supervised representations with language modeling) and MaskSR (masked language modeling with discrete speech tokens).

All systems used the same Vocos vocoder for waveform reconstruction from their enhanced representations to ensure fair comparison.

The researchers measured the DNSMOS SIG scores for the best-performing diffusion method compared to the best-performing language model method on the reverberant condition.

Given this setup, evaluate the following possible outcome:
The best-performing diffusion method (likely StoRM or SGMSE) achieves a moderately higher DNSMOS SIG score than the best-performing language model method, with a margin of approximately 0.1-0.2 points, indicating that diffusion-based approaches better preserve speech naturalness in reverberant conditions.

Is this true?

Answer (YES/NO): NO